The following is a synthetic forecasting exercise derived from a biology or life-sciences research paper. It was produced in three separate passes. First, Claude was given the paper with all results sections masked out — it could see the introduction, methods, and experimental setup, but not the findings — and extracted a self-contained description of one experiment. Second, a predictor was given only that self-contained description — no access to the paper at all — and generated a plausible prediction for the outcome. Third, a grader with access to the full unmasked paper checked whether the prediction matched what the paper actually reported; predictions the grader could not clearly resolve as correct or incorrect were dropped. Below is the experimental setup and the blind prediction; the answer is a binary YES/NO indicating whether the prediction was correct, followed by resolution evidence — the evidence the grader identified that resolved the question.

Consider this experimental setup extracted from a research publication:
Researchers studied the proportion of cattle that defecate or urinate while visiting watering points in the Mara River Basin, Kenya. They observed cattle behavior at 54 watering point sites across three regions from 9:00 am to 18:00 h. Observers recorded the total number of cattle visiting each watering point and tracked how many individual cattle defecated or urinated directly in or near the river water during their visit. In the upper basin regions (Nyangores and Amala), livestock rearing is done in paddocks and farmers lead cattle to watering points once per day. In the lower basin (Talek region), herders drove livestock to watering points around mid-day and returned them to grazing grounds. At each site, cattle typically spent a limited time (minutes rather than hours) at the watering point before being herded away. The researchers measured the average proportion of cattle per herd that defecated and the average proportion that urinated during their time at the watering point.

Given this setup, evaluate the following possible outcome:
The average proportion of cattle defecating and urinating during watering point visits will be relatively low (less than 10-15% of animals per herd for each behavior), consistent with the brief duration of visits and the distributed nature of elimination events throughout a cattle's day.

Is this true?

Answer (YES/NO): YES